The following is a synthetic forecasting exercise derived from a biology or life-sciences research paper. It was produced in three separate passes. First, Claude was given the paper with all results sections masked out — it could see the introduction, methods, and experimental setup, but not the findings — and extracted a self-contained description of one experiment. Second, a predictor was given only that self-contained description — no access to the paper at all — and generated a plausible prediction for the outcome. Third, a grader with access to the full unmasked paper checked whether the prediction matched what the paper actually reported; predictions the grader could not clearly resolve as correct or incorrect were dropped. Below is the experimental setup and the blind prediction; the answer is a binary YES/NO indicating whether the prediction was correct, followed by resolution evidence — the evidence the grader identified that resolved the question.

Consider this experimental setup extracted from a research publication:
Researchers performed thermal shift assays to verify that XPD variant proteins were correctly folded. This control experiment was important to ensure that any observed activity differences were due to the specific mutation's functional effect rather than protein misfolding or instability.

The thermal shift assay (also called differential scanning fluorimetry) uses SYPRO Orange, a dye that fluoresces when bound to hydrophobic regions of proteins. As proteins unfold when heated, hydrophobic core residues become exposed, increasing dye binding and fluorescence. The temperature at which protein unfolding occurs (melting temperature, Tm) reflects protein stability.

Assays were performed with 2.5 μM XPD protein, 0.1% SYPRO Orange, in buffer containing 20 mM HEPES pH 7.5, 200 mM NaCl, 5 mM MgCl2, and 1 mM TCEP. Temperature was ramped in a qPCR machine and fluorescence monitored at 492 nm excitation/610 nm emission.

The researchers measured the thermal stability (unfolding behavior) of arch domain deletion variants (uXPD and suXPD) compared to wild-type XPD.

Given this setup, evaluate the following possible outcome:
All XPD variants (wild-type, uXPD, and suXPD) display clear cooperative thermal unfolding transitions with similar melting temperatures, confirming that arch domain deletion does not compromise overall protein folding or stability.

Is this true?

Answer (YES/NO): YES